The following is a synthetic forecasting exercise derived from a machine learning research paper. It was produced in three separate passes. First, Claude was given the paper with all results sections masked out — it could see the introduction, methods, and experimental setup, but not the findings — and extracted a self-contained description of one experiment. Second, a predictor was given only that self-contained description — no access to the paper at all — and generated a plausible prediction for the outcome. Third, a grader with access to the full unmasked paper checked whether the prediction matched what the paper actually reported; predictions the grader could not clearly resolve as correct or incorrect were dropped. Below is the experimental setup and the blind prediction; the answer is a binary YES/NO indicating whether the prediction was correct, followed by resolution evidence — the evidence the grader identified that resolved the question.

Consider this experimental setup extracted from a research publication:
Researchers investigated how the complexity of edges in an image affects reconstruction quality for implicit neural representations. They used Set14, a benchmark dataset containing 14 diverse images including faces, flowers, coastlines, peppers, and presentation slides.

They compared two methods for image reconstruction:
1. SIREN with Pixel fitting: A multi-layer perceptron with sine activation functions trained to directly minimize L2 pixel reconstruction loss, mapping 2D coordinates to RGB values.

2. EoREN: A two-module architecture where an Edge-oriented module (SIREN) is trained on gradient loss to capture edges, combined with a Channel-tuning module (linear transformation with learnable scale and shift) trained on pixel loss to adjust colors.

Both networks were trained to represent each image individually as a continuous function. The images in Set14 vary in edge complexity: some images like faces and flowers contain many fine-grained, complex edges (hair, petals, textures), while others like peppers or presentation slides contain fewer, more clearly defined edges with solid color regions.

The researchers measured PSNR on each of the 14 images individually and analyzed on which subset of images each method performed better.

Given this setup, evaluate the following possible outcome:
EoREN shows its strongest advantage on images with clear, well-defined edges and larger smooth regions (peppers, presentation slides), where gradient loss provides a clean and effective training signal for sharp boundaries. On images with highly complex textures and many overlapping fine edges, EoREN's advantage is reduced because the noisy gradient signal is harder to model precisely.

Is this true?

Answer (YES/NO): YES